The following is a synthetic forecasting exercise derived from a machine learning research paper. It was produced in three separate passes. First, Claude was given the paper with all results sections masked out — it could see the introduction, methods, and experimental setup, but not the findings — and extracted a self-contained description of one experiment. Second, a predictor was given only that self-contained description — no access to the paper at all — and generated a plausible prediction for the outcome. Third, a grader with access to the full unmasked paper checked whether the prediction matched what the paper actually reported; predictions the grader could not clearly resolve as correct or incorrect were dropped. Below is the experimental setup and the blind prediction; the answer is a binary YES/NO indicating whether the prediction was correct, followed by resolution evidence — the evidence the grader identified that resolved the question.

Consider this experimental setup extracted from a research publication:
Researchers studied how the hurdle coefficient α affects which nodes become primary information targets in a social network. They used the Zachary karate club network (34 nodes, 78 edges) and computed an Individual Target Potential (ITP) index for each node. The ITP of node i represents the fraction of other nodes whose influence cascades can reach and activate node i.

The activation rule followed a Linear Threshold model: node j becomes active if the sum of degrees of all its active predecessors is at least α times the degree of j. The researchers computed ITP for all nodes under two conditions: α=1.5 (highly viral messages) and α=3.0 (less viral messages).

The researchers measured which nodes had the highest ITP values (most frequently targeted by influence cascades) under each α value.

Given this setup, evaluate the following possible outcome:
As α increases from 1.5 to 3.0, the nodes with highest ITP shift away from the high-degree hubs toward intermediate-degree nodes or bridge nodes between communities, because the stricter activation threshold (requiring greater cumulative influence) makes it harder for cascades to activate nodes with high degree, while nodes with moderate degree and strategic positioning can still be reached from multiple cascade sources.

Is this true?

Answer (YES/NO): NO